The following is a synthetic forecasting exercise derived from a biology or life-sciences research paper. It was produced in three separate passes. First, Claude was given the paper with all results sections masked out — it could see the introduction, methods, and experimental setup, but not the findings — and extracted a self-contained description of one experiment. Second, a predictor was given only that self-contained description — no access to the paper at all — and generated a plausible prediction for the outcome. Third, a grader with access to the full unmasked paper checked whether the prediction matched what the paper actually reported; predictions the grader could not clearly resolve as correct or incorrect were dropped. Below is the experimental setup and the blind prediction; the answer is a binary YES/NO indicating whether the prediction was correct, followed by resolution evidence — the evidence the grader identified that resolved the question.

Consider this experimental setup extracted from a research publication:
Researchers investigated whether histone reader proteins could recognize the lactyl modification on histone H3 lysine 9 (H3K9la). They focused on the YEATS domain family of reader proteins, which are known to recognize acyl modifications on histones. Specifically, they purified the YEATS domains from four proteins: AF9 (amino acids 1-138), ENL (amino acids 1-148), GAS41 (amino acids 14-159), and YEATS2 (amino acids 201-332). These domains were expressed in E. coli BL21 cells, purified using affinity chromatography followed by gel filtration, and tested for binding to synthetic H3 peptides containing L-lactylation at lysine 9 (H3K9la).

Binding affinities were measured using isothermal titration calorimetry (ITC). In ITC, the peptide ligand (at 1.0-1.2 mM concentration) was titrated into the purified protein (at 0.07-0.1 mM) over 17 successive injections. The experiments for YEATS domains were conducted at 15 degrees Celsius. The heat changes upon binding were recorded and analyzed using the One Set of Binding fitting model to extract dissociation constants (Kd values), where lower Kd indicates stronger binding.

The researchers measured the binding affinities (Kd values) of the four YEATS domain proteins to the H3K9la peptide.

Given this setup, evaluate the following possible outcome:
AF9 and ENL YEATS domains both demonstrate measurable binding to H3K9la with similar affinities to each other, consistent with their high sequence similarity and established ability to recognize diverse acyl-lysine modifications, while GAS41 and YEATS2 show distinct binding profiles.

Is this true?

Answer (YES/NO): NO